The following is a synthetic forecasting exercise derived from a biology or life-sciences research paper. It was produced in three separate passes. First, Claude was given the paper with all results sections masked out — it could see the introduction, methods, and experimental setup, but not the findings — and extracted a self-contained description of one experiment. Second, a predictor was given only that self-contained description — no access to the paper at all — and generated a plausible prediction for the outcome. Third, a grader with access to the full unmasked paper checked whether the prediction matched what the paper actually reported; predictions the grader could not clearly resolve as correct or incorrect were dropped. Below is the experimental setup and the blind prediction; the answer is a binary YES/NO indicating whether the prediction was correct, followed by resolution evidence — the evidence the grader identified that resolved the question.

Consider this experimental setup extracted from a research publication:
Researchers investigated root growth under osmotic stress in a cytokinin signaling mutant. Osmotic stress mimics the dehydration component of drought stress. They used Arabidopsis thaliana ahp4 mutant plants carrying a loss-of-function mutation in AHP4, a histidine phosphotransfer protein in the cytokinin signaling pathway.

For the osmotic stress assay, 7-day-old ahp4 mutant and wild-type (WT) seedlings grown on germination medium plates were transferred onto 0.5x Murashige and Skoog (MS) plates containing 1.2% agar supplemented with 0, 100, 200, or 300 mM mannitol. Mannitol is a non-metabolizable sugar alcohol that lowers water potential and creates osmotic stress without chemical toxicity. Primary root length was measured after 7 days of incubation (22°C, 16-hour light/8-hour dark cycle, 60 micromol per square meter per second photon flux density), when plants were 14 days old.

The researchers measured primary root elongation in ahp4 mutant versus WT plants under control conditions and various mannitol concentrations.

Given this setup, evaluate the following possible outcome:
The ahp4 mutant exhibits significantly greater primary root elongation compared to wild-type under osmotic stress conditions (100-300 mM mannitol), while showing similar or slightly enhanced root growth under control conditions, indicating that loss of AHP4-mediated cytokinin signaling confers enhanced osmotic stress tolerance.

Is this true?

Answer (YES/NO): NO